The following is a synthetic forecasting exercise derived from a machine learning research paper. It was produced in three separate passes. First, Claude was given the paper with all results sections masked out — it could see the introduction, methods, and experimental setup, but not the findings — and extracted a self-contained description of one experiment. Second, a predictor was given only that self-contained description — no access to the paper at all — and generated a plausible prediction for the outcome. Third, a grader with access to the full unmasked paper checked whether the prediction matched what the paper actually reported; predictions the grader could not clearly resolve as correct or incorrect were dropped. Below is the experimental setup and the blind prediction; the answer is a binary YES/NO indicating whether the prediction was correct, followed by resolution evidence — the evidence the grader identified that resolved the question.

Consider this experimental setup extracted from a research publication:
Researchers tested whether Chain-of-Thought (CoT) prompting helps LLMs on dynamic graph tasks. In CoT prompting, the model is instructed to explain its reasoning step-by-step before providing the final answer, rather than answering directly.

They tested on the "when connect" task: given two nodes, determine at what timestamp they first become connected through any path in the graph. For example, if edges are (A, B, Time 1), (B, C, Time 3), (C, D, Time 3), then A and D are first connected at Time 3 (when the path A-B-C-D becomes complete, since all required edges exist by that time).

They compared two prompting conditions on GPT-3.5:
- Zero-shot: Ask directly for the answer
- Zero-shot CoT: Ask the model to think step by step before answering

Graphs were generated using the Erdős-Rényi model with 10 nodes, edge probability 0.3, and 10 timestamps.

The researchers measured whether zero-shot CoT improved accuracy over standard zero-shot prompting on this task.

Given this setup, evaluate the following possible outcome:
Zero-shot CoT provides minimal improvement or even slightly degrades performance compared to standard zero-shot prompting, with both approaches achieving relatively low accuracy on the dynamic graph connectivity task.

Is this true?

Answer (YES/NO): NO